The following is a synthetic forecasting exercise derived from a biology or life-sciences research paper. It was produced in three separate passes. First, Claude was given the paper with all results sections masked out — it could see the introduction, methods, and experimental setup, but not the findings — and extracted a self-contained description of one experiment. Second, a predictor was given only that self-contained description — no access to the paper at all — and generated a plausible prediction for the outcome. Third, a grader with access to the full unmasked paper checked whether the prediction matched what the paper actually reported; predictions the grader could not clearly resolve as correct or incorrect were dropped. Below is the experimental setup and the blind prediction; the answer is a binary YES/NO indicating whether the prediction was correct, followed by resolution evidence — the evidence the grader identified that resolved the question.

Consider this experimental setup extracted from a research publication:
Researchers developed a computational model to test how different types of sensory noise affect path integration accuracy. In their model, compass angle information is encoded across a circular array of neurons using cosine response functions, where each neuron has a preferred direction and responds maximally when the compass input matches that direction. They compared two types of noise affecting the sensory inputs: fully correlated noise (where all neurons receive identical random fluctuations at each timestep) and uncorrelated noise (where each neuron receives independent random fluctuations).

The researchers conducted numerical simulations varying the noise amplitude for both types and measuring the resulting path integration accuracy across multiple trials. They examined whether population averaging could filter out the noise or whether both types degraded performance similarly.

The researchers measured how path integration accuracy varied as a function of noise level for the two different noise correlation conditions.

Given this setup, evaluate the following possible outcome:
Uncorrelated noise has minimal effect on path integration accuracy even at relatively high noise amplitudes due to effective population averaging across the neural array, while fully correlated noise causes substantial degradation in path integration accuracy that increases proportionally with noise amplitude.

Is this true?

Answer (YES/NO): NO